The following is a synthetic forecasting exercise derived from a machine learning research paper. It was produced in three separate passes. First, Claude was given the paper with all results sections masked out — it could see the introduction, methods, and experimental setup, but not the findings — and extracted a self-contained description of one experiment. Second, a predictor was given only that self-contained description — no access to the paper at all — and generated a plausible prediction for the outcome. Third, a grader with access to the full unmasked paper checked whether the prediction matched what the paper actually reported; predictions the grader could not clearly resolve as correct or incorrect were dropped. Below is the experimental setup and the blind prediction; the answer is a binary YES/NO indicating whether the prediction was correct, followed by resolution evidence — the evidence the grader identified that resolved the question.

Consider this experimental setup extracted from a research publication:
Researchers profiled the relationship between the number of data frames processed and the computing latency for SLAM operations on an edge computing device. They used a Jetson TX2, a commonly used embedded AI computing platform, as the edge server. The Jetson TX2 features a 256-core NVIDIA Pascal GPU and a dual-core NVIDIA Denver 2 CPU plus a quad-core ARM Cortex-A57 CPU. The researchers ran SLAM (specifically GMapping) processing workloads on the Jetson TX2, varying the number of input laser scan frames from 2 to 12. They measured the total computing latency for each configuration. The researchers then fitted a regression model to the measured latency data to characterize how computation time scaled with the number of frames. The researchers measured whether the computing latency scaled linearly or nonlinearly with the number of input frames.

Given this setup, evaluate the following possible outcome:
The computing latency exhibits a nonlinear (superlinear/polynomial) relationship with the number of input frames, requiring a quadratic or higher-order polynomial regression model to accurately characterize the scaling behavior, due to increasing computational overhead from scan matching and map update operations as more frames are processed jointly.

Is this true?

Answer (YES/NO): YES